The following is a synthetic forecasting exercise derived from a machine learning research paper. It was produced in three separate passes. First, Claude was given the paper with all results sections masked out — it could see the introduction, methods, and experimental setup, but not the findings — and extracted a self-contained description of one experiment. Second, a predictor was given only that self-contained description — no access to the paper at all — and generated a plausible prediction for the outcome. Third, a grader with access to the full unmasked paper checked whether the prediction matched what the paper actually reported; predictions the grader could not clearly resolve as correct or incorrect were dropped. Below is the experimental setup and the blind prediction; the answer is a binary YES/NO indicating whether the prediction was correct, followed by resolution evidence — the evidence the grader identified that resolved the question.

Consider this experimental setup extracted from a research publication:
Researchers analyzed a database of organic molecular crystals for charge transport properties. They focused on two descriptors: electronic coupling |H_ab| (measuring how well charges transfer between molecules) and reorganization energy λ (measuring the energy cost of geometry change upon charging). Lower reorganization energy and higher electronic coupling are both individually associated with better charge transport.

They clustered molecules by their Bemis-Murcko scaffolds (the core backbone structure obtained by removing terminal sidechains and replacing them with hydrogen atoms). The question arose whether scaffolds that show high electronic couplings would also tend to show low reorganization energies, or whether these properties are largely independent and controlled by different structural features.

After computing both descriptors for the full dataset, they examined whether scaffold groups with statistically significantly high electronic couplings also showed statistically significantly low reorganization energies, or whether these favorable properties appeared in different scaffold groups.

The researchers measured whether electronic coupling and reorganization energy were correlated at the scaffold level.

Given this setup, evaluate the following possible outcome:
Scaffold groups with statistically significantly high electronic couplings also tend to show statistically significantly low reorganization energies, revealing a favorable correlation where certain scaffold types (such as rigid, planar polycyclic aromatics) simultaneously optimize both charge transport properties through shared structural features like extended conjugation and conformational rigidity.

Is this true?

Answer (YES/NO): NO